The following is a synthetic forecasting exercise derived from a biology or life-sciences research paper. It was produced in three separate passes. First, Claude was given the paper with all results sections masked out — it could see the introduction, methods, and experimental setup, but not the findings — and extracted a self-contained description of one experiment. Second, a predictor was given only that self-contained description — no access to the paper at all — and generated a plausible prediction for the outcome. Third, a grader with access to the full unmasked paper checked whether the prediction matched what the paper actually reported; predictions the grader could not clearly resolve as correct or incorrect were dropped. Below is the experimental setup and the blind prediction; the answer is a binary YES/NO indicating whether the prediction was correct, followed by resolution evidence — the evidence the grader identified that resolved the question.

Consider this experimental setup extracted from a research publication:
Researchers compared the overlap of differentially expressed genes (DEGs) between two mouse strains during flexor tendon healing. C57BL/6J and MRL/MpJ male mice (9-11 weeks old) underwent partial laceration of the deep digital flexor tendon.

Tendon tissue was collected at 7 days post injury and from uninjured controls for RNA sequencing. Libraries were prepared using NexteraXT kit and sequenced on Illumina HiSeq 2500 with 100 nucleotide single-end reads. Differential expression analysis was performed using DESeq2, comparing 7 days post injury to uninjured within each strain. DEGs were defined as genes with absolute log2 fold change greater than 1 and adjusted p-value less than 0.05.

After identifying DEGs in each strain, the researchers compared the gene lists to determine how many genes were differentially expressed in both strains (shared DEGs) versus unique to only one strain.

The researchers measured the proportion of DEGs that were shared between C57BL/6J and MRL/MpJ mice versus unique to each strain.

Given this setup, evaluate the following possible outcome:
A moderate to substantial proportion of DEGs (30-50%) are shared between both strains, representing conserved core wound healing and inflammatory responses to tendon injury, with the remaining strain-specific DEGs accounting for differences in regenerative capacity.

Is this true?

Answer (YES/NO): NO